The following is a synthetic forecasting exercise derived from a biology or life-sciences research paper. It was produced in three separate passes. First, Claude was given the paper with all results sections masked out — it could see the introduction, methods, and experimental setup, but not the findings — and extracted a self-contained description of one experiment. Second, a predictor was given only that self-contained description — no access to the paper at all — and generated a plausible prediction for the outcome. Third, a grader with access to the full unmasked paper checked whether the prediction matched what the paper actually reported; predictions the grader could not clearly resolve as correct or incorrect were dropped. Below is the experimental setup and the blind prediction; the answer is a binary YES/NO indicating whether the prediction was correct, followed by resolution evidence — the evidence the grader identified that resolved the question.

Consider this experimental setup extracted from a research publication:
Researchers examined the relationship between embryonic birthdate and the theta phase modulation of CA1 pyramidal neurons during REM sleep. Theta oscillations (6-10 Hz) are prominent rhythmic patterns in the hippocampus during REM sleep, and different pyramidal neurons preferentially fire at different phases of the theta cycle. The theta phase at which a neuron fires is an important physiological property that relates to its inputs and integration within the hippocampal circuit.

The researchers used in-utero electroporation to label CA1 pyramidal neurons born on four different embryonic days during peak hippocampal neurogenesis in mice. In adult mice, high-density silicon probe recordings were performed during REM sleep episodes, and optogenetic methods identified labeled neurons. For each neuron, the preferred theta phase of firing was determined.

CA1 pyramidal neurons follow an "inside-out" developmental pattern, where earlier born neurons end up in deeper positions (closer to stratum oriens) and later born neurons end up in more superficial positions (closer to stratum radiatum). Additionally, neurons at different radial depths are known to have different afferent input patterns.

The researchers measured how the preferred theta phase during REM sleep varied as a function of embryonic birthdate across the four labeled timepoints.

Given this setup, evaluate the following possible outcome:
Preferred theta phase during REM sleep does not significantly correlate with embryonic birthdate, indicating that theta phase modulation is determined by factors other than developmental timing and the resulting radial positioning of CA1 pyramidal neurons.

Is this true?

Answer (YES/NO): NO